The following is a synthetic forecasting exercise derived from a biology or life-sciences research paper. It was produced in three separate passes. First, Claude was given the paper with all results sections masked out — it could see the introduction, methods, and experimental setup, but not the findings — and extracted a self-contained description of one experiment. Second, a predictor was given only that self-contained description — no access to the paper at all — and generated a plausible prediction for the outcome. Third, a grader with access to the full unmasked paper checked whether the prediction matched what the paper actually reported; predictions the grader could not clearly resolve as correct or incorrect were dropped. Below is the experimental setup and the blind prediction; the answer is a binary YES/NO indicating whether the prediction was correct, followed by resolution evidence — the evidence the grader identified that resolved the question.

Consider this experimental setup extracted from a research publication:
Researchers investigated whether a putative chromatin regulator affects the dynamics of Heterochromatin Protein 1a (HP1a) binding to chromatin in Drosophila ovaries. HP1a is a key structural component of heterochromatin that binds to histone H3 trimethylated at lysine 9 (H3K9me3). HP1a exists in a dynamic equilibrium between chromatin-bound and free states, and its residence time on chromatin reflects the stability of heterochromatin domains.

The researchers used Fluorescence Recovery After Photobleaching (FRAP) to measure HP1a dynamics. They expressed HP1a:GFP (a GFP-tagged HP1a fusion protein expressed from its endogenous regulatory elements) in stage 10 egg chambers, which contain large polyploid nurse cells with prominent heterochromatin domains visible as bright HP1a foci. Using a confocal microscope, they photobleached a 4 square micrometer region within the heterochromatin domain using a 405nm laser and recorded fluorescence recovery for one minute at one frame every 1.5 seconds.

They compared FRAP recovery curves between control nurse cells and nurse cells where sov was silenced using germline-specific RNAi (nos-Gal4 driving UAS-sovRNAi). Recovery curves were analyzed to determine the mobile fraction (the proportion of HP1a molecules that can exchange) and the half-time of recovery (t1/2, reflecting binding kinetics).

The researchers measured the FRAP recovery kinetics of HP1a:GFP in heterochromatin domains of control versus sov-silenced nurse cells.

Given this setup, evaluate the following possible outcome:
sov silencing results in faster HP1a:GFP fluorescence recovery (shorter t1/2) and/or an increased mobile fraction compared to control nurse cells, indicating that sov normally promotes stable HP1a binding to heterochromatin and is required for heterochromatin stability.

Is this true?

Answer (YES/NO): YES